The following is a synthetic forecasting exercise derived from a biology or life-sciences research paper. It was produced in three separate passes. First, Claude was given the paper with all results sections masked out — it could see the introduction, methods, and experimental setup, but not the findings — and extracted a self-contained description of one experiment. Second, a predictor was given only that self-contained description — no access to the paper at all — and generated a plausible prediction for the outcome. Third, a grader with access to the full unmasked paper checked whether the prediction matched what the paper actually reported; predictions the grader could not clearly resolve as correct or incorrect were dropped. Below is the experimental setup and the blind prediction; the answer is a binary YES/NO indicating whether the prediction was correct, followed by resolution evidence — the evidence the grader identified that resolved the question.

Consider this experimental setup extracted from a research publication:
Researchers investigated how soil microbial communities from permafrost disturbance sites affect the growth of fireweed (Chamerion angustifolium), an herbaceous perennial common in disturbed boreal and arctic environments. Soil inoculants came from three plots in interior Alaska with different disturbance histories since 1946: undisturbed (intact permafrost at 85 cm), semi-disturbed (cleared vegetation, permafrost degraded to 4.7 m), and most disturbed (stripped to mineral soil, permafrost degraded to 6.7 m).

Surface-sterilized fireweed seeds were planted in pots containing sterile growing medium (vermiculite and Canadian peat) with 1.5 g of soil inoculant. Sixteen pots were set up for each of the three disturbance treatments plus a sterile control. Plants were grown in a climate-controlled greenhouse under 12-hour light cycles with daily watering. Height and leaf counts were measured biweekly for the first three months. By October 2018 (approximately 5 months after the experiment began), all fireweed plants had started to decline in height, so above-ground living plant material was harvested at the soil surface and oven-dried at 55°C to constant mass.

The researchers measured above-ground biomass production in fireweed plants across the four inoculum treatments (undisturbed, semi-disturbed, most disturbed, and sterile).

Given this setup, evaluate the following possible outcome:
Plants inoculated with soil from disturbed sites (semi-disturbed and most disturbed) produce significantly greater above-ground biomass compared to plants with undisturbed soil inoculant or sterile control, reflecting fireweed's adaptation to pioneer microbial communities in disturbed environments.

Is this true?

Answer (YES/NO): NO